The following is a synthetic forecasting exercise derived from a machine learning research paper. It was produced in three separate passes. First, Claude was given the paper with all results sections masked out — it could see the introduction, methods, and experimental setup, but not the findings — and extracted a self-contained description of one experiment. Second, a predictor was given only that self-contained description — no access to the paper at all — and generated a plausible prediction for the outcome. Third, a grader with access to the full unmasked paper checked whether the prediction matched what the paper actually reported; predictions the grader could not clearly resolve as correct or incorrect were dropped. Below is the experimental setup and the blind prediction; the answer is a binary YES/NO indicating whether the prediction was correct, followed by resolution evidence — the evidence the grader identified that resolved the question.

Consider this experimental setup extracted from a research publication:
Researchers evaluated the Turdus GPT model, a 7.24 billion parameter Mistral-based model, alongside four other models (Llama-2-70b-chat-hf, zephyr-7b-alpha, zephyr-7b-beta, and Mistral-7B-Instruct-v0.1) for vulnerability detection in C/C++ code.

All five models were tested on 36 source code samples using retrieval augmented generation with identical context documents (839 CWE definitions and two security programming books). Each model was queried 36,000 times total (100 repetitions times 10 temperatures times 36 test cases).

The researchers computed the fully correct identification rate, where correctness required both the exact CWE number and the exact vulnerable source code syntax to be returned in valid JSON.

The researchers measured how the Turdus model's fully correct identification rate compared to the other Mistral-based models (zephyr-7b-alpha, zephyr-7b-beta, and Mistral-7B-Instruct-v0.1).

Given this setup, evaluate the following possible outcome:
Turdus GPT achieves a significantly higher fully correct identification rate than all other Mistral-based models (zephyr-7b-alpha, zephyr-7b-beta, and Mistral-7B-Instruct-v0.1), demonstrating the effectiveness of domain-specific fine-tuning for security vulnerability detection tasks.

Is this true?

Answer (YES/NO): NO